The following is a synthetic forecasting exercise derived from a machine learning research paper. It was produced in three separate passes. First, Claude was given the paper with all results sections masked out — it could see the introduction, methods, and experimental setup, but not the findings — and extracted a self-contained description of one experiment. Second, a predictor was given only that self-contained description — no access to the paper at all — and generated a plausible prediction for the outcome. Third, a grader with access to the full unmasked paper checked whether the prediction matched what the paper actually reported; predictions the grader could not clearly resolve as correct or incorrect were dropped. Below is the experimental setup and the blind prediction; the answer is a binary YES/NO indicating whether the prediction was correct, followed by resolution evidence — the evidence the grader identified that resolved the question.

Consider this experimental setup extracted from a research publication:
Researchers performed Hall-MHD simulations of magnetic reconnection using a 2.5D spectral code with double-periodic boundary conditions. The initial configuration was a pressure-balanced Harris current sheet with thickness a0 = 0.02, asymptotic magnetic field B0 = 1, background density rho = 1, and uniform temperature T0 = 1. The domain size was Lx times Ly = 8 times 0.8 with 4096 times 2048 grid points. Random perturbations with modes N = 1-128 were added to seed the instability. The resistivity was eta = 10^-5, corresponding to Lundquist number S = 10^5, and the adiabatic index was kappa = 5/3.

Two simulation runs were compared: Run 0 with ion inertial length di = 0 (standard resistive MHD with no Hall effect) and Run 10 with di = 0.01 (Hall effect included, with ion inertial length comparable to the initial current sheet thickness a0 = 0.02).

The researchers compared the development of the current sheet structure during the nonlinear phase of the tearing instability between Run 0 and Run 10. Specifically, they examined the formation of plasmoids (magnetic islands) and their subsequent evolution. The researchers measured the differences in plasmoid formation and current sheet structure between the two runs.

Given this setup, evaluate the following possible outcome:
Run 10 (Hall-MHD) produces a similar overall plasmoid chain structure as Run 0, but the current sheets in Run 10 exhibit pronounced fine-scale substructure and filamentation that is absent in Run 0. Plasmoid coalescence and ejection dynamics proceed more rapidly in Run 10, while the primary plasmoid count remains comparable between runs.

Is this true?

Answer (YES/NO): NO